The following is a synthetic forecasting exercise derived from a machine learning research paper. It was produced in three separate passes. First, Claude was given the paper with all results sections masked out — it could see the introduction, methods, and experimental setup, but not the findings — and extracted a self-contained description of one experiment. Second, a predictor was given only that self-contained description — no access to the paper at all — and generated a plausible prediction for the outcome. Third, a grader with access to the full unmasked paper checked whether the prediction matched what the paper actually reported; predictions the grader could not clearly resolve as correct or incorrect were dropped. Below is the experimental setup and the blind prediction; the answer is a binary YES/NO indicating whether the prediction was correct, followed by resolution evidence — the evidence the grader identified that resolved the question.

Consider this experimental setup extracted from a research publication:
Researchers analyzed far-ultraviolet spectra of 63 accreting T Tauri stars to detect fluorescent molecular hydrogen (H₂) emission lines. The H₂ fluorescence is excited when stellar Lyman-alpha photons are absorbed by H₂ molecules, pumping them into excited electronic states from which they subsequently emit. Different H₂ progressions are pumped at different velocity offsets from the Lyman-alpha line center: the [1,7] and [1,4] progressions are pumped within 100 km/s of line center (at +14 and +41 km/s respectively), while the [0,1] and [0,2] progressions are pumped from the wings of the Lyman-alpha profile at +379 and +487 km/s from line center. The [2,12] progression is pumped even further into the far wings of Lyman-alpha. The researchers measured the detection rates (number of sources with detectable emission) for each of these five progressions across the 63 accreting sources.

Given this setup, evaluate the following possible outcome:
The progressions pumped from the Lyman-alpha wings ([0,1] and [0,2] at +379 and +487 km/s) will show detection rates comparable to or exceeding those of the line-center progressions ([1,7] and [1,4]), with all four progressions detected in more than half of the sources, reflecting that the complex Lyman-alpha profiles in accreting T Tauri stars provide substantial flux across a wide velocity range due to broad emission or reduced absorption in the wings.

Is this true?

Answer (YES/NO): NO